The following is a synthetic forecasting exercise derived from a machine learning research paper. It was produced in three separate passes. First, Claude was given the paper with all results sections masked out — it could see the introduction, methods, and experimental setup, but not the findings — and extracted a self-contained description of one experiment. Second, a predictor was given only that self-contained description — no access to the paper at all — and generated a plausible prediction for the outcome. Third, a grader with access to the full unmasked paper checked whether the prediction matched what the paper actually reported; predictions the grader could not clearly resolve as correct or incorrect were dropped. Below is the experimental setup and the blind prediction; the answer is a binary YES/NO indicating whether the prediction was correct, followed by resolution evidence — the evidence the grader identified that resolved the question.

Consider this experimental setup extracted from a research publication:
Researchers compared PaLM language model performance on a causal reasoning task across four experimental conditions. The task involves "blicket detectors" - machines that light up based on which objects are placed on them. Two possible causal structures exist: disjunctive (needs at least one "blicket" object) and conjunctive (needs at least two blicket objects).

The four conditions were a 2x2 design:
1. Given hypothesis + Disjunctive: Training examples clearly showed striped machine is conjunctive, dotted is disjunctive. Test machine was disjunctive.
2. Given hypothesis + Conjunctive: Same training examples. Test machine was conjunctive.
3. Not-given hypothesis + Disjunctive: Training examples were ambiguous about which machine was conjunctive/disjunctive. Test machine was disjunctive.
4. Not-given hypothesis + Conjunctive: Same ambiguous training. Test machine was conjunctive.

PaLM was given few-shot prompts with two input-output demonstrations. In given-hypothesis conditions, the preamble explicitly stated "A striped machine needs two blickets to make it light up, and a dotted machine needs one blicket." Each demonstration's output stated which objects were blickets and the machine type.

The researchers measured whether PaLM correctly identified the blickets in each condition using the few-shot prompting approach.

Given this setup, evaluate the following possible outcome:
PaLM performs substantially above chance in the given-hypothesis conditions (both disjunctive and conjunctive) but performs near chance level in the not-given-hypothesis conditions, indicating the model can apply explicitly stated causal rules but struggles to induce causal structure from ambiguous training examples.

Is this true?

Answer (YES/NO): NO